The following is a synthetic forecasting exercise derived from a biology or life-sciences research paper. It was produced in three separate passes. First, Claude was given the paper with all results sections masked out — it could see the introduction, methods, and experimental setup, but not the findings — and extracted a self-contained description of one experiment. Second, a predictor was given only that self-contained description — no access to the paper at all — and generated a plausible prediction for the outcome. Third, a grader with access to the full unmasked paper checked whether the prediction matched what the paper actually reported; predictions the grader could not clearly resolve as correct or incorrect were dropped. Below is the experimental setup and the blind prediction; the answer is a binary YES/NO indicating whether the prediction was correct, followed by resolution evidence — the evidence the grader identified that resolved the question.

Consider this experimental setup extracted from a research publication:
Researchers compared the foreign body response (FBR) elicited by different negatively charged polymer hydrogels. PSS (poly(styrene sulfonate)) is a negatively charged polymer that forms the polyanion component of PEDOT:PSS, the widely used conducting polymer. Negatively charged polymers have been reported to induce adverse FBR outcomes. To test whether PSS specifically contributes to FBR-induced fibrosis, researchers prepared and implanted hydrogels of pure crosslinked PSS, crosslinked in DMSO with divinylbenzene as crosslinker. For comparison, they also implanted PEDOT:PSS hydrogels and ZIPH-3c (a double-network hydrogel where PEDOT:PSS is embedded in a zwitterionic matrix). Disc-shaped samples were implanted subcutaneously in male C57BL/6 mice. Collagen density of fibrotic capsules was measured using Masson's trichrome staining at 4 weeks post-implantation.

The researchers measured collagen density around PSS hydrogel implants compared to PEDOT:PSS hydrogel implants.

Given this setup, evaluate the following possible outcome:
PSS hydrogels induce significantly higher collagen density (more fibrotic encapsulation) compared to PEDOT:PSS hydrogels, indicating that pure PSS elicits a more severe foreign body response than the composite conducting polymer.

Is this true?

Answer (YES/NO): YES